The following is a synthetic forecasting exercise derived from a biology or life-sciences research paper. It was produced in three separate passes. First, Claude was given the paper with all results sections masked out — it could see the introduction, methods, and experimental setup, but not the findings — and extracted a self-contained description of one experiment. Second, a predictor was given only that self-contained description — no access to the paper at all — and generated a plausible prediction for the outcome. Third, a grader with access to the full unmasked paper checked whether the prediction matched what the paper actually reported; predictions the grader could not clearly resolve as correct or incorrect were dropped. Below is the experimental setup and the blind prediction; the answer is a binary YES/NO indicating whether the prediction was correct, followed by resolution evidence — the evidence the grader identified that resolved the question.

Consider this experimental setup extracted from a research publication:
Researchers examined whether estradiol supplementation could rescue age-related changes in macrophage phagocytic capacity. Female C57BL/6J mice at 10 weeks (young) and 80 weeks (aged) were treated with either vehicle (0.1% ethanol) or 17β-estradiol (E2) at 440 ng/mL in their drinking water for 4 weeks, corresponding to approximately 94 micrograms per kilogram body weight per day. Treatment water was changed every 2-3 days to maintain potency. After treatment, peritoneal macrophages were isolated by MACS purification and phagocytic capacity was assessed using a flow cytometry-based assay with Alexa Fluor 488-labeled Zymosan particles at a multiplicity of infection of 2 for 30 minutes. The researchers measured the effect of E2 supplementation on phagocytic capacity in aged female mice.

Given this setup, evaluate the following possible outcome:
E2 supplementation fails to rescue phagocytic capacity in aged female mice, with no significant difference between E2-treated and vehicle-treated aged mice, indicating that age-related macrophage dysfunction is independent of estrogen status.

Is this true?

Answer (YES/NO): NO